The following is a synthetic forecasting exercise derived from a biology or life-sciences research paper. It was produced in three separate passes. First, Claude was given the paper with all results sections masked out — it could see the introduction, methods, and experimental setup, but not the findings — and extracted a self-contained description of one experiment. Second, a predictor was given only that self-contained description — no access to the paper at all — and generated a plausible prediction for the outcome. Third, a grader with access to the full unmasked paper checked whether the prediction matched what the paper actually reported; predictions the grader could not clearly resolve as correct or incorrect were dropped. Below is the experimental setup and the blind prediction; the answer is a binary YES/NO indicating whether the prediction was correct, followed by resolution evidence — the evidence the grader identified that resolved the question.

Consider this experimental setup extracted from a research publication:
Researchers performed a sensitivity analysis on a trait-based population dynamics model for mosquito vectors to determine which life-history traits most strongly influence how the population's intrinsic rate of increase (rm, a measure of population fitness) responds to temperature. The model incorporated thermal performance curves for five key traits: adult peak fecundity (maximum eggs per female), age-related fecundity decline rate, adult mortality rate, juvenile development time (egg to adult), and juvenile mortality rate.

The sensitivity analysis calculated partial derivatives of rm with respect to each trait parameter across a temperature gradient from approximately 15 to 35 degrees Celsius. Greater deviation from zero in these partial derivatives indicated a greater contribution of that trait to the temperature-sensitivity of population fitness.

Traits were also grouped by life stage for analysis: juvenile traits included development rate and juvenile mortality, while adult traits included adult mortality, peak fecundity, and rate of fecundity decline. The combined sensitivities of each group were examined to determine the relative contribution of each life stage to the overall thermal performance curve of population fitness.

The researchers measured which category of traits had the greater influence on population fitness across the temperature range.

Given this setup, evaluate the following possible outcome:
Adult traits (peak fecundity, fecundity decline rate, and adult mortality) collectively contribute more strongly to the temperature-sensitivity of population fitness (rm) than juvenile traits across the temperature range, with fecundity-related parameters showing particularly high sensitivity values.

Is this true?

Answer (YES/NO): NO